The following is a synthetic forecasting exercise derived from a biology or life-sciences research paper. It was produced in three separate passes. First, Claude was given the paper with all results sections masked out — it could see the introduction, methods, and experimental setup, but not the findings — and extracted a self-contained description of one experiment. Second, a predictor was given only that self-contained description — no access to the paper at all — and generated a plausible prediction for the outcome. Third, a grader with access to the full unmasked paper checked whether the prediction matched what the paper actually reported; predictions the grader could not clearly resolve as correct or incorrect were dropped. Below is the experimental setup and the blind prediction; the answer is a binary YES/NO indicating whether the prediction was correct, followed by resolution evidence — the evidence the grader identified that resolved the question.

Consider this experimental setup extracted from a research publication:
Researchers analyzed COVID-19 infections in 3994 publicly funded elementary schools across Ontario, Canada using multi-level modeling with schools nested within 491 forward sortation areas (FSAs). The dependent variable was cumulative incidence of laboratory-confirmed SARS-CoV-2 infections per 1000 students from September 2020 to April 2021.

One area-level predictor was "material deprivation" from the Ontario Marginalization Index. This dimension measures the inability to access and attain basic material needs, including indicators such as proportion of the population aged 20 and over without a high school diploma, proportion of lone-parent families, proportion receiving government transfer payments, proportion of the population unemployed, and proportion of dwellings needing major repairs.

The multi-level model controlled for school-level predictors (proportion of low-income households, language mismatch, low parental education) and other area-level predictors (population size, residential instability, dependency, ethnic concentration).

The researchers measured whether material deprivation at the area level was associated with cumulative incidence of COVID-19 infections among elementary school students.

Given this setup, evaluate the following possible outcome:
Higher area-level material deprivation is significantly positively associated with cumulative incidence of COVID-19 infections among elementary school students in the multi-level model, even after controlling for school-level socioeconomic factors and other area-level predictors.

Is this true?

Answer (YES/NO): YES